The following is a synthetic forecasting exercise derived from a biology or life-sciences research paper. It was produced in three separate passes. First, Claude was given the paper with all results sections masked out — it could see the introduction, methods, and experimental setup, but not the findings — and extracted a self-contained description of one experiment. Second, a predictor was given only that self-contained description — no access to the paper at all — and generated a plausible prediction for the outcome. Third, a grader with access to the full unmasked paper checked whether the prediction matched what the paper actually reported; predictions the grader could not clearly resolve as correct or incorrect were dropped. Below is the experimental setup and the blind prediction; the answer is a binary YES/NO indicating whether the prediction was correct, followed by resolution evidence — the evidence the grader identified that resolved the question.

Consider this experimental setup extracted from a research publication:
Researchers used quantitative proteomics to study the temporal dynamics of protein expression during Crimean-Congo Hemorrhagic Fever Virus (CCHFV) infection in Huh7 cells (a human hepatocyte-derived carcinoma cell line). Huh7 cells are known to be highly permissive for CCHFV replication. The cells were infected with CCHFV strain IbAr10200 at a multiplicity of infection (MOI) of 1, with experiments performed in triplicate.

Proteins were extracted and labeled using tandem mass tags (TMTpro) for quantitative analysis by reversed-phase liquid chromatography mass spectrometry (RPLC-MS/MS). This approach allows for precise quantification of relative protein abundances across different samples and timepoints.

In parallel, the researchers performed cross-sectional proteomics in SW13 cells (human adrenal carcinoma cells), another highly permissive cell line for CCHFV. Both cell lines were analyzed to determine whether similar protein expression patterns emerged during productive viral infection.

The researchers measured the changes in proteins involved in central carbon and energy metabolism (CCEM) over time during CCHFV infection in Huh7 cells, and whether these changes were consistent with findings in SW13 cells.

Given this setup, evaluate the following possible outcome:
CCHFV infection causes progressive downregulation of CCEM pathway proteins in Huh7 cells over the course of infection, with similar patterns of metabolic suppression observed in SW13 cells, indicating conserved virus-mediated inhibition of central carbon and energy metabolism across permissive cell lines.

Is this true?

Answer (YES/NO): NO